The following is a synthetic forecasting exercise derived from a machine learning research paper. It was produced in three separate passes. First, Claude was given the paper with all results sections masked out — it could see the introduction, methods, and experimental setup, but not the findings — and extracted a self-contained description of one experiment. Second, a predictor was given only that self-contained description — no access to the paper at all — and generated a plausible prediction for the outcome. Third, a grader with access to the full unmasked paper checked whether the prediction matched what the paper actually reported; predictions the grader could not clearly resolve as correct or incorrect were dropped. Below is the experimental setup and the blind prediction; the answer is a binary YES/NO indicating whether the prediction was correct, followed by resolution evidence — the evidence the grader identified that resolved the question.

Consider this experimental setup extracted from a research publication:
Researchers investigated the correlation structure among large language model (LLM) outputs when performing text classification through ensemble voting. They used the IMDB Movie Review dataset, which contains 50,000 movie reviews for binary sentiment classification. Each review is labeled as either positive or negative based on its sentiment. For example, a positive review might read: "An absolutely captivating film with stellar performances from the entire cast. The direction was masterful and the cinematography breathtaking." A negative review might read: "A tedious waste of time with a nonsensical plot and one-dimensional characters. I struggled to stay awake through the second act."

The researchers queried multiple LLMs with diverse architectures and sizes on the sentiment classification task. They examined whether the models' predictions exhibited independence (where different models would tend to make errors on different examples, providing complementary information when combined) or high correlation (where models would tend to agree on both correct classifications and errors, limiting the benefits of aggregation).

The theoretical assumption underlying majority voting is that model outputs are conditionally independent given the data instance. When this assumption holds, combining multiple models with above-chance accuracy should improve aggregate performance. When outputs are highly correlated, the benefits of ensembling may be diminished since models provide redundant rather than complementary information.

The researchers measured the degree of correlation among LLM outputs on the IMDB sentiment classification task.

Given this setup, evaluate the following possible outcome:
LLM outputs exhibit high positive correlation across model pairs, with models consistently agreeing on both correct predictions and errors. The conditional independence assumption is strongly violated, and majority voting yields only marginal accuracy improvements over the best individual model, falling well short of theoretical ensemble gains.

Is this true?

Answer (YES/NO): NO